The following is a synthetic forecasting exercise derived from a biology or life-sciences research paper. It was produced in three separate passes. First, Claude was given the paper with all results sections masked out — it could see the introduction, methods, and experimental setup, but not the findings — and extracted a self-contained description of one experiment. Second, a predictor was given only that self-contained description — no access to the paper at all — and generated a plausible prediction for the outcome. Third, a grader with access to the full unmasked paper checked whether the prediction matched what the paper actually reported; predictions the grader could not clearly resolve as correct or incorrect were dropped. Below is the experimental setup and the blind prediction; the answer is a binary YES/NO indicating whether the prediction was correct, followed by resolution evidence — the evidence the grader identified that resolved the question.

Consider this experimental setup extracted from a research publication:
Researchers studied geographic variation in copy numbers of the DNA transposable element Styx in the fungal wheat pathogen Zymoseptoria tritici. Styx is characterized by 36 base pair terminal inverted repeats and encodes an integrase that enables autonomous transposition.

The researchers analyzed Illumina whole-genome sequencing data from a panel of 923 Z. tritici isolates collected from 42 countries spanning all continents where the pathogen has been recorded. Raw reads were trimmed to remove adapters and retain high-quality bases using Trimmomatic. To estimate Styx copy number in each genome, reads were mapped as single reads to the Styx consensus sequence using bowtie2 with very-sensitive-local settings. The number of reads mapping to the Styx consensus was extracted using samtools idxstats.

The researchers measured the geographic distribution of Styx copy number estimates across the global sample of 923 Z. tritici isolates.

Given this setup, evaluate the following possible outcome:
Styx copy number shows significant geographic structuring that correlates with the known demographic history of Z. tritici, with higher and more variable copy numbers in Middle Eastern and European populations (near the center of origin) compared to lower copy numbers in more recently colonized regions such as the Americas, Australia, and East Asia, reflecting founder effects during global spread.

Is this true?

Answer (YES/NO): NO